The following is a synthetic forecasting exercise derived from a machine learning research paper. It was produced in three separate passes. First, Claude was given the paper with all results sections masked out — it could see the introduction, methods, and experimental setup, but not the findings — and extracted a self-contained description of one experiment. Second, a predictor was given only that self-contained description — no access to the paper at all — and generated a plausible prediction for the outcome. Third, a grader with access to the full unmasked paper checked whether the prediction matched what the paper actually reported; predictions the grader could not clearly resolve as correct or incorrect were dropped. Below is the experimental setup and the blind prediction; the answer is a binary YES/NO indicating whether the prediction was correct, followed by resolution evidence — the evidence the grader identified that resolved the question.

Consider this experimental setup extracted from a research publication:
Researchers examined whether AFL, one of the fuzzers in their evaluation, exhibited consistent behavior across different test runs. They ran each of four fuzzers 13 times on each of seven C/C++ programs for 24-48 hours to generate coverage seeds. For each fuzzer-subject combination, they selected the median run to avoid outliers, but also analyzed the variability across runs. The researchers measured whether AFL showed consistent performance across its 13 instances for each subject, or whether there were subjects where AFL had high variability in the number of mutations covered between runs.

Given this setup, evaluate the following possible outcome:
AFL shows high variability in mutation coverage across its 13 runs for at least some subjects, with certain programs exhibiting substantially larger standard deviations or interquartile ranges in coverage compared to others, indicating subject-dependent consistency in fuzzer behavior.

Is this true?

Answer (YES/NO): YES